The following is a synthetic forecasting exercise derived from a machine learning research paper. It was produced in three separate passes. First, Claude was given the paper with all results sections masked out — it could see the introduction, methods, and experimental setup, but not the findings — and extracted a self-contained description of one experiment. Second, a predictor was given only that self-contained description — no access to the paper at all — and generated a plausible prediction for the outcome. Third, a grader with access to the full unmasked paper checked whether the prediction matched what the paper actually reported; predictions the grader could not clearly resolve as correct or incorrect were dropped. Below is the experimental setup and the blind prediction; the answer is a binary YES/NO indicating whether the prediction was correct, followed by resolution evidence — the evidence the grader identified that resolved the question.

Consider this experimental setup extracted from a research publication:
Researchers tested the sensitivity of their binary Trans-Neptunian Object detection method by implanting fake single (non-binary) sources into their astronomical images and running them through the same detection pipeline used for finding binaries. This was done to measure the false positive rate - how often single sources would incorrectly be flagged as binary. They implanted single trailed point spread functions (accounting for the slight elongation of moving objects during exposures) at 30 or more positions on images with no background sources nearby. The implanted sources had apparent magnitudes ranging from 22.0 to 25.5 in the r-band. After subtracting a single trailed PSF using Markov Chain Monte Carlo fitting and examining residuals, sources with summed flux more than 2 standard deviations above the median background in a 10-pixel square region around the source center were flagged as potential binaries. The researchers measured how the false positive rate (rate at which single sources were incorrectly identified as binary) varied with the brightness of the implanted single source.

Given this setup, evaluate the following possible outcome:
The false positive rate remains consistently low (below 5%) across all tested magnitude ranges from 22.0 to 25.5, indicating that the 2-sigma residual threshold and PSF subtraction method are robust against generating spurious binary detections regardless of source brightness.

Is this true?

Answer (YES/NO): NO